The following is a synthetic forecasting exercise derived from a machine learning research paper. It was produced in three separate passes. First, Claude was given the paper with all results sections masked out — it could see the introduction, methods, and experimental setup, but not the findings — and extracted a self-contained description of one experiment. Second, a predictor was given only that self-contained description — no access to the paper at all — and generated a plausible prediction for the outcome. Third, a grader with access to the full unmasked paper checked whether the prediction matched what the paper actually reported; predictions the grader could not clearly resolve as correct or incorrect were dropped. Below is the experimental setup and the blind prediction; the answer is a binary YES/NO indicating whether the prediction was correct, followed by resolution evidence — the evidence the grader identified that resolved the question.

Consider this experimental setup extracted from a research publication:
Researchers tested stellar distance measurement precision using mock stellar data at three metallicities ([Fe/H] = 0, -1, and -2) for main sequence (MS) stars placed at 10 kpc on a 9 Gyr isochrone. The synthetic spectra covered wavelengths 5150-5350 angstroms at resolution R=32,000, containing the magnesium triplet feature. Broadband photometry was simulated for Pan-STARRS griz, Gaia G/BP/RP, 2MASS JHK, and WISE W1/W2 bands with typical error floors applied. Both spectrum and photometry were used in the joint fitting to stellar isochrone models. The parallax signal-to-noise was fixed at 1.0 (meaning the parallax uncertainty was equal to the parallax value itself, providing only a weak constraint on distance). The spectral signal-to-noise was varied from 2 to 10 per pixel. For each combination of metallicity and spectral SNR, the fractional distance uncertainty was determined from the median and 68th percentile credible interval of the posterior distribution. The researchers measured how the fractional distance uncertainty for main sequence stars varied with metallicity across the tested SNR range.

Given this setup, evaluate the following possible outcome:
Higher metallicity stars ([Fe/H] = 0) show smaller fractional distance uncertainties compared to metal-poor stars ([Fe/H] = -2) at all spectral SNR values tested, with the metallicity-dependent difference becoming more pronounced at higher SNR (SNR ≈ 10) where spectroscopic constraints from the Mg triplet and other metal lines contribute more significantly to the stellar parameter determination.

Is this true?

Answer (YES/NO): NO